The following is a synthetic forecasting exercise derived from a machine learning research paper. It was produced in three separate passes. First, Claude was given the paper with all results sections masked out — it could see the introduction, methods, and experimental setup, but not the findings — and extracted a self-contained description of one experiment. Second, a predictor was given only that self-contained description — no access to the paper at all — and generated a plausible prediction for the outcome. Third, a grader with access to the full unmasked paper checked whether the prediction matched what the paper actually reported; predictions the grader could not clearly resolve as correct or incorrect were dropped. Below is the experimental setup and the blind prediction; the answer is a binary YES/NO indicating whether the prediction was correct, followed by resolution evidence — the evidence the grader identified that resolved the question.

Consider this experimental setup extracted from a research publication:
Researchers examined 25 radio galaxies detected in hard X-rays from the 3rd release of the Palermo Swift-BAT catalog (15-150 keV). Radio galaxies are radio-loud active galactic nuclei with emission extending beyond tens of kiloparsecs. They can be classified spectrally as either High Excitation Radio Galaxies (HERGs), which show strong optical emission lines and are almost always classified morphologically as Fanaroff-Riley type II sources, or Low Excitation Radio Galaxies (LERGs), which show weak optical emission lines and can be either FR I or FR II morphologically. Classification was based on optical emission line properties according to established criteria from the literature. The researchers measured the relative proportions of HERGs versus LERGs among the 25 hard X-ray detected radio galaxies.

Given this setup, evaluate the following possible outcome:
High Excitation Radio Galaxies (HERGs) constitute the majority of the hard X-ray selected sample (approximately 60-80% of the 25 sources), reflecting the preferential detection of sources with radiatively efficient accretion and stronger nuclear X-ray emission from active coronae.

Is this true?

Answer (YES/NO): NO